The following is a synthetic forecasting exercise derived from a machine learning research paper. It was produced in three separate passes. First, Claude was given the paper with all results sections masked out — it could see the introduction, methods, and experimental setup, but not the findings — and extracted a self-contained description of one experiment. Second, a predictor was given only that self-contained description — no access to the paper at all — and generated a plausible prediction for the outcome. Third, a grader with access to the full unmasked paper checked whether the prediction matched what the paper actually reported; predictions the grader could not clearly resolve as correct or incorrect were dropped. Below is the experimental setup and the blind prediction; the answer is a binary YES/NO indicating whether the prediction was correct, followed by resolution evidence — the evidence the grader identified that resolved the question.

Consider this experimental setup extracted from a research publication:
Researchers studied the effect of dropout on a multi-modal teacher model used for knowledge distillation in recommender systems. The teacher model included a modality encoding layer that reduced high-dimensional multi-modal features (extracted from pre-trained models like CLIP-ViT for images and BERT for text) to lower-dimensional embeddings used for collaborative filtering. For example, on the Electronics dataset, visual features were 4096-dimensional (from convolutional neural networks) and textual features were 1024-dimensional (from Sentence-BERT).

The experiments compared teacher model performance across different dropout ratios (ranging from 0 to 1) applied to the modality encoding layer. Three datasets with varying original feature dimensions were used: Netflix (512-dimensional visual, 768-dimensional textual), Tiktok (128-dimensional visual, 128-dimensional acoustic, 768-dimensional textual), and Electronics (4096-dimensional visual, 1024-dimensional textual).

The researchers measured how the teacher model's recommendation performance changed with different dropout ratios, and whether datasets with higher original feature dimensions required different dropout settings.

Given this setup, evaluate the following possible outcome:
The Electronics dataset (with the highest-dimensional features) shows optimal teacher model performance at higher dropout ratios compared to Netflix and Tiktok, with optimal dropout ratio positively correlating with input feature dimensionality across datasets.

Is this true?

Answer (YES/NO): YES